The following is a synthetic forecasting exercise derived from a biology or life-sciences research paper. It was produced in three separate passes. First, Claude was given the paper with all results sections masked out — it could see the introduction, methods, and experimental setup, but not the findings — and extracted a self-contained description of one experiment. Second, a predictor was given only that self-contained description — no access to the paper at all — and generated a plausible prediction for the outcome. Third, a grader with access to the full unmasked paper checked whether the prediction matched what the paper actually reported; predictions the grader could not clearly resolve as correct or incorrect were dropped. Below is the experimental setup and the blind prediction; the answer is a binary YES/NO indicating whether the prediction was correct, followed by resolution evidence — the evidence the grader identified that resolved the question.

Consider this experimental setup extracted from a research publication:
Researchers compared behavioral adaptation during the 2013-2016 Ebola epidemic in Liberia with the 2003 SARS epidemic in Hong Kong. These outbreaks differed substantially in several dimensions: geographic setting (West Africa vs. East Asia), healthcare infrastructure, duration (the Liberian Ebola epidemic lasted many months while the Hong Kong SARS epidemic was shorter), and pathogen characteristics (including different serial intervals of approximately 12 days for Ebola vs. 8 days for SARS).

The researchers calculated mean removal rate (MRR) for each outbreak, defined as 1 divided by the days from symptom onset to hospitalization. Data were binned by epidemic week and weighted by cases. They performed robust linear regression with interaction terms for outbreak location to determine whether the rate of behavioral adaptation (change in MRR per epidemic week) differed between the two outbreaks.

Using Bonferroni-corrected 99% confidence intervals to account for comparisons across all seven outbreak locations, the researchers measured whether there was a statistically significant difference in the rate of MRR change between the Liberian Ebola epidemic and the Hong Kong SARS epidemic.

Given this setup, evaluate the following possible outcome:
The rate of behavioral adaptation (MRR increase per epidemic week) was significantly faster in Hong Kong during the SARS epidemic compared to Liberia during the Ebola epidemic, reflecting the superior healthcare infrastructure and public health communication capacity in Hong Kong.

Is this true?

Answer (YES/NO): YES